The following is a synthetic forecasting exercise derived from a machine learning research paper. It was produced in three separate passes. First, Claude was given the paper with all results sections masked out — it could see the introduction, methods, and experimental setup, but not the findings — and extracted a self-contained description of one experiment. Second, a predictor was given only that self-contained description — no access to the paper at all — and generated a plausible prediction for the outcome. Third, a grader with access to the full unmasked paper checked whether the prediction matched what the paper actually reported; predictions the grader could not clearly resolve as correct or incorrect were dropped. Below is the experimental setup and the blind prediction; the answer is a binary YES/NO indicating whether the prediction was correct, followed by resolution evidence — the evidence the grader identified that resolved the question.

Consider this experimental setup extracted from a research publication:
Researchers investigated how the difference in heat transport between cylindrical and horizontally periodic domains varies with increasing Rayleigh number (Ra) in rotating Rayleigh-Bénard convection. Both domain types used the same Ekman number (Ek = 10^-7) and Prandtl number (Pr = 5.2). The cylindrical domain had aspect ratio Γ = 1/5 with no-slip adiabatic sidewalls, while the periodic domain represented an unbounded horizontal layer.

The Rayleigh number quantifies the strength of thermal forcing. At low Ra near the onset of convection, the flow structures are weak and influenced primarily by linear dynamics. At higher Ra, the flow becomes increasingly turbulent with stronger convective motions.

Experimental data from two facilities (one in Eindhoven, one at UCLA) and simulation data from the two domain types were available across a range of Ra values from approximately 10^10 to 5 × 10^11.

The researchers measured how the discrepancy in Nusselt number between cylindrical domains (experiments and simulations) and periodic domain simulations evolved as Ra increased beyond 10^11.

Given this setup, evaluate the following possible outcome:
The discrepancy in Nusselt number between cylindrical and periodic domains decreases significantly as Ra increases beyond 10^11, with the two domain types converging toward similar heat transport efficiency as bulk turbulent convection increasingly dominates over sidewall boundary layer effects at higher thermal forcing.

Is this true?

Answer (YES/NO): NO